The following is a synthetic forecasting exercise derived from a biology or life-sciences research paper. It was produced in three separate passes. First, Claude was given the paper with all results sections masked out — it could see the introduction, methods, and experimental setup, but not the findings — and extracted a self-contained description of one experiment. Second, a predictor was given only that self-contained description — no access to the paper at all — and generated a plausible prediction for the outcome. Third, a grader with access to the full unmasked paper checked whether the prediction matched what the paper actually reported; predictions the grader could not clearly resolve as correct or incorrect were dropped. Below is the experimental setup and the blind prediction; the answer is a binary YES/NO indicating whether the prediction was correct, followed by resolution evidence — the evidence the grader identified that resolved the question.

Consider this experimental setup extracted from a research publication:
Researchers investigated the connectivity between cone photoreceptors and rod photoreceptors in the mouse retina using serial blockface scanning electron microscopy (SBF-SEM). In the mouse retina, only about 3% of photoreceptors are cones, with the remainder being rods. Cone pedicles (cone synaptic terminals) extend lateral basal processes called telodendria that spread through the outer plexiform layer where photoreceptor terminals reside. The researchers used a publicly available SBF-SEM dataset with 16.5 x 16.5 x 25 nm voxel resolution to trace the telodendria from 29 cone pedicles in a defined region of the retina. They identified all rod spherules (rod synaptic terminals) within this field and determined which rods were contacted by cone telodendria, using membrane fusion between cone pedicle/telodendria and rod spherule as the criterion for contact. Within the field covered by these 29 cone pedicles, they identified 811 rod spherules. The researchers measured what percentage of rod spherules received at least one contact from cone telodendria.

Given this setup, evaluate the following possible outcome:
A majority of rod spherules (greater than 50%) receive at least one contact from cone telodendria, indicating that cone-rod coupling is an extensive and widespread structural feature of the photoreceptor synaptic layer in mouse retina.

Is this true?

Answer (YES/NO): YES